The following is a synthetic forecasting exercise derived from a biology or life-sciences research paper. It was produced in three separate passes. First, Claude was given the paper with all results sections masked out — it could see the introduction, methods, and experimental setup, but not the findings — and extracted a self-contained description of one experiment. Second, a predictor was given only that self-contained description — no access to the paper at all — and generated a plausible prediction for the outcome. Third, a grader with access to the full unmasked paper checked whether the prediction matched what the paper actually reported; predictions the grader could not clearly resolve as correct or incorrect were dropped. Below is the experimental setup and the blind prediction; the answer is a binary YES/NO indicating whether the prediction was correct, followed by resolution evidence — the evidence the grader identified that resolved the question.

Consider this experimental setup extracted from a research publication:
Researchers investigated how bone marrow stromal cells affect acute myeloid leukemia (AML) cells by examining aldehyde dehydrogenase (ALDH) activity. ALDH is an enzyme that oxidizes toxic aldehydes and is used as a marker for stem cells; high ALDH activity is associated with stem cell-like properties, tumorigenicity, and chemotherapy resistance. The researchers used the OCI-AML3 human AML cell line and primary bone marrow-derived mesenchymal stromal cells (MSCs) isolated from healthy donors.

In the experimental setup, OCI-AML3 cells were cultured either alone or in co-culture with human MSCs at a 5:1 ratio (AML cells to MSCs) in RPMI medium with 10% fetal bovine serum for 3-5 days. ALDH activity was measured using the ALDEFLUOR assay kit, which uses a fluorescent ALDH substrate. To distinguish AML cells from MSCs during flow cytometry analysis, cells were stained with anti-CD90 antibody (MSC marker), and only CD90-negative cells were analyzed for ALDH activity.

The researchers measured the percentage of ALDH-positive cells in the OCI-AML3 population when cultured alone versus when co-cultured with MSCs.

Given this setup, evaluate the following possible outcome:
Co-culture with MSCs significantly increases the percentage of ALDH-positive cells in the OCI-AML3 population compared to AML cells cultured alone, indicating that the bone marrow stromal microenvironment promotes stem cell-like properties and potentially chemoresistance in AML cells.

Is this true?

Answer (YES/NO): YES